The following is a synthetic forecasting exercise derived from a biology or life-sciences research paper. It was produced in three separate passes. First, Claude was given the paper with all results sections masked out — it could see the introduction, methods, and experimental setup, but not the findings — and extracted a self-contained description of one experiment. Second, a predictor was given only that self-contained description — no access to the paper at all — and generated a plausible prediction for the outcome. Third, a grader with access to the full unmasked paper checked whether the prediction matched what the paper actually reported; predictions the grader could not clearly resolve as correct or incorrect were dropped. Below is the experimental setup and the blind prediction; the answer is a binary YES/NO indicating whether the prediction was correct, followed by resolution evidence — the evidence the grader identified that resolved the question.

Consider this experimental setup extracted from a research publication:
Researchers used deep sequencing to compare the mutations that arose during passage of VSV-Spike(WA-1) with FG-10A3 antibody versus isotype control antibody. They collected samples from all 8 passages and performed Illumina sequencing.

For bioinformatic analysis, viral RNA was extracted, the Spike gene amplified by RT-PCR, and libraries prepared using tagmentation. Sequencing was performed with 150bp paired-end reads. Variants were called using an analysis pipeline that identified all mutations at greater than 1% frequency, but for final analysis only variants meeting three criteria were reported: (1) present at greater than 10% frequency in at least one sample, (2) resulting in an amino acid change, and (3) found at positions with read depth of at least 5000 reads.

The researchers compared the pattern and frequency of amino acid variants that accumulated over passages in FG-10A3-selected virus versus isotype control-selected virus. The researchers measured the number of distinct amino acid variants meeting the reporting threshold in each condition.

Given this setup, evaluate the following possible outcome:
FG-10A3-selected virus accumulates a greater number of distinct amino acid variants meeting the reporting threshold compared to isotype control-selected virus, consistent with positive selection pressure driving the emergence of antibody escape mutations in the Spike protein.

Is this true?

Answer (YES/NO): NO